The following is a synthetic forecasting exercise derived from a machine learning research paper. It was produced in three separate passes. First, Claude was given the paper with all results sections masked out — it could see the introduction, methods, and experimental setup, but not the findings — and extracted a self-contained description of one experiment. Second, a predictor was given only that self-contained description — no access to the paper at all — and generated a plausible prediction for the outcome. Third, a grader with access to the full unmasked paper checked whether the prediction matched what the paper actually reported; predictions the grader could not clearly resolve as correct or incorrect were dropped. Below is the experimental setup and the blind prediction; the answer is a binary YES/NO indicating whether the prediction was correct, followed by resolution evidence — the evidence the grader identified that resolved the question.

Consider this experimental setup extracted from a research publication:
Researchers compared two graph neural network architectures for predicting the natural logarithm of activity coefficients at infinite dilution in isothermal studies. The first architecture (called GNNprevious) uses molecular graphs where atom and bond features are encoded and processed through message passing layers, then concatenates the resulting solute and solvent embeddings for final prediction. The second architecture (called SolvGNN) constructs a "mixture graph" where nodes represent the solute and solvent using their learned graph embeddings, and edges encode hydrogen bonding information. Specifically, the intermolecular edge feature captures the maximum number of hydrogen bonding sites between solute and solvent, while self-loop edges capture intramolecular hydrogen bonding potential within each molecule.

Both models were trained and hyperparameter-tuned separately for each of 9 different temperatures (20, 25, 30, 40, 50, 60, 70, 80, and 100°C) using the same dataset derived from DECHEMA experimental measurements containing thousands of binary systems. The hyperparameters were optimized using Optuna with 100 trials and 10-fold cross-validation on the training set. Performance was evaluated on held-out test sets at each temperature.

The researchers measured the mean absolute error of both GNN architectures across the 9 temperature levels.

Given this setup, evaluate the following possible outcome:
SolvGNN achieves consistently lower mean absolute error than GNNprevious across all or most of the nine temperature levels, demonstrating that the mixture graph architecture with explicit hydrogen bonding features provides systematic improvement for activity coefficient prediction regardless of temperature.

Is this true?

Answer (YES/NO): YES